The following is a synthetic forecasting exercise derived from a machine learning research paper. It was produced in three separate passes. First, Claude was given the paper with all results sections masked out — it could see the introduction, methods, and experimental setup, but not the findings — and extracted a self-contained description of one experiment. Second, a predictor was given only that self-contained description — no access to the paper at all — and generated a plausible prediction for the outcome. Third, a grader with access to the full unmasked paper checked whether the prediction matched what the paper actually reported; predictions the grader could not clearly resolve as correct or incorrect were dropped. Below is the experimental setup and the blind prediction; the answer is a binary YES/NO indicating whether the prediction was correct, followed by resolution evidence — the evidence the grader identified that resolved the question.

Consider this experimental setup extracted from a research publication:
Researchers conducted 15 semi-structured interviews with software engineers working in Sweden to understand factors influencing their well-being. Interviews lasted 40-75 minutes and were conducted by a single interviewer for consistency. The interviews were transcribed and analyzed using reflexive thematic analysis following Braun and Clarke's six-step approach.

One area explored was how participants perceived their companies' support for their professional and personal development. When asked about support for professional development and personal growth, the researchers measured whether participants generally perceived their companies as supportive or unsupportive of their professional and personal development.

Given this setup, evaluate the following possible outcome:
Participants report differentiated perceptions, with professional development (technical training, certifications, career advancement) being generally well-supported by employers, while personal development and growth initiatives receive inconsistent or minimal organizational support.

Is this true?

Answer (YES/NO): NO